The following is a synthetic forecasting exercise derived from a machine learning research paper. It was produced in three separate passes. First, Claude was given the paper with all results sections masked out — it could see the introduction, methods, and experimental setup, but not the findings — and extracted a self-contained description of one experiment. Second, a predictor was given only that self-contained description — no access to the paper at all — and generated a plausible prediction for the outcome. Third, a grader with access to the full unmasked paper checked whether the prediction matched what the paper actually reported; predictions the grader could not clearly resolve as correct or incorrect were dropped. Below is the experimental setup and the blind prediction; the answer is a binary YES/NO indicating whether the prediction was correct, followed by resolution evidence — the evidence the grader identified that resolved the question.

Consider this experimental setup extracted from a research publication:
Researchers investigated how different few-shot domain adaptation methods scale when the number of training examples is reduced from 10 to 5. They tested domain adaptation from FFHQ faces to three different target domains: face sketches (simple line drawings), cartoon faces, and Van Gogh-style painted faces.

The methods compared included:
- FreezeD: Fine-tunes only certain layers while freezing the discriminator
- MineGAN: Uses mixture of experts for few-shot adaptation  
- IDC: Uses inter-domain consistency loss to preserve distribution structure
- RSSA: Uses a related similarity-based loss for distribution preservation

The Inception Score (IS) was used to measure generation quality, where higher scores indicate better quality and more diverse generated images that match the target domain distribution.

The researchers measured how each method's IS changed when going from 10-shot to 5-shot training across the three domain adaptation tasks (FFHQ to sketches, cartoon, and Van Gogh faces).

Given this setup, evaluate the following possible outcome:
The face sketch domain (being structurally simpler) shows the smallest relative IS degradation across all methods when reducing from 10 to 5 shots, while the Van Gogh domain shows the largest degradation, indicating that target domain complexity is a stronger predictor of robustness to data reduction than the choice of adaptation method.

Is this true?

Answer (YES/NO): NO